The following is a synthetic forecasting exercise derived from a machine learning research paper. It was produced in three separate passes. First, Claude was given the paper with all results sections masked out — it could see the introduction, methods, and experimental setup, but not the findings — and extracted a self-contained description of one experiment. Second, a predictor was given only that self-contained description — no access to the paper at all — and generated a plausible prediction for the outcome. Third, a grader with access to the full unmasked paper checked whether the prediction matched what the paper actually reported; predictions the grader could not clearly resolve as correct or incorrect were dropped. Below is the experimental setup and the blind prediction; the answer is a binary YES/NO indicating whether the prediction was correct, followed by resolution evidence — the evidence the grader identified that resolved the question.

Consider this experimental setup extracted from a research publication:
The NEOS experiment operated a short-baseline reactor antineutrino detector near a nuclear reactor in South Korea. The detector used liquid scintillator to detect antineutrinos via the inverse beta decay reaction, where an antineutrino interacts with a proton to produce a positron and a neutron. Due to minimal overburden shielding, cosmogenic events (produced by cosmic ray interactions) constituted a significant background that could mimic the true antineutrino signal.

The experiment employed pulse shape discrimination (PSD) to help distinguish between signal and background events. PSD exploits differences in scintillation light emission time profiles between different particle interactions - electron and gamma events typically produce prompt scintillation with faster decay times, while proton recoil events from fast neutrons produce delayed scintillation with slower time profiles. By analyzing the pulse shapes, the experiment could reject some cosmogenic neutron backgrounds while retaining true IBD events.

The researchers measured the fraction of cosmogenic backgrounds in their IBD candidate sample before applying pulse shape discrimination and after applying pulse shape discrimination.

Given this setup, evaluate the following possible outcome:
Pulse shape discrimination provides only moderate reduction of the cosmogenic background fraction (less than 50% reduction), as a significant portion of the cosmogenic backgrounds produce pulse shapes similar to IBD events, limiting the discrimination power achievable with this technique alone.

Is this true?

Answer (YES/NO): NO